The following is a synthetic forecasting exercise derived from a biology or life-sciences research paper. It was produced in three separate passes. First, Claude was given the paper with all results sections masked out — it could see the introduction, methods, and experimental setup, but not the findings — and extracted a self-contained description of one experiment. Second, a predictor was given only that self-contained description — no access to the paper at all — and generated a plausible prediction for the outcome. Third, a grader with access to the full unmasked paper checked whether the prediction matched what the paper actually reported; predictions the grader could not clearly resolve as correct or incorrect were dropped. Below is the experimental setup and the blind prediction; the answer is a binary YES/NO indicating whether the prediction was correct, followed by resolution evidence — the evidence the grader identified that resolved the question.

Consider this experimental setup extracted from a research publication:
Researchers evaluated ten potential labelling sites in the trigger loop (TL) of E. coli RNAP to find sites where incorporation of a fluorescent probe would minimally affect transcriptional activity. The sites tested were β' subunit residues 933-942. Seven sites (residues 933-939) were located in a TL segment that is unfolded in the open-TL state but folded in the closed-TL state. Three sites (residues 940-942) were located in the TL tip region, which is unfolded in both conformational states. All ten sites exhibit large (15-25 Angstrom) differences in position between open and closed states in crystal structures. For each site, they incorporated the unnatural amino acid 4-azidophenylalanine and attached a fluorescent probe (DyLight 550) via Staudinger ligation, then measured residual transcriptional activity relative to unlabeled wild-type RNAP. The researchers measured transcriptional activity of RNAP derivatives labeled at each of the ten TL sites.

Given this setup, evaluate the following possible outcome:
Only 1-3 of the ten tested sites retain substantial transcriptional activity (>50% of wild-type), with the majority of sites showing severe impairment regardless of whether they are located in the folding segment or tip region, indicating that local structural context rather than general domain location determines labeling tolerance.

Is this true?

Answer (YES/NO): NO